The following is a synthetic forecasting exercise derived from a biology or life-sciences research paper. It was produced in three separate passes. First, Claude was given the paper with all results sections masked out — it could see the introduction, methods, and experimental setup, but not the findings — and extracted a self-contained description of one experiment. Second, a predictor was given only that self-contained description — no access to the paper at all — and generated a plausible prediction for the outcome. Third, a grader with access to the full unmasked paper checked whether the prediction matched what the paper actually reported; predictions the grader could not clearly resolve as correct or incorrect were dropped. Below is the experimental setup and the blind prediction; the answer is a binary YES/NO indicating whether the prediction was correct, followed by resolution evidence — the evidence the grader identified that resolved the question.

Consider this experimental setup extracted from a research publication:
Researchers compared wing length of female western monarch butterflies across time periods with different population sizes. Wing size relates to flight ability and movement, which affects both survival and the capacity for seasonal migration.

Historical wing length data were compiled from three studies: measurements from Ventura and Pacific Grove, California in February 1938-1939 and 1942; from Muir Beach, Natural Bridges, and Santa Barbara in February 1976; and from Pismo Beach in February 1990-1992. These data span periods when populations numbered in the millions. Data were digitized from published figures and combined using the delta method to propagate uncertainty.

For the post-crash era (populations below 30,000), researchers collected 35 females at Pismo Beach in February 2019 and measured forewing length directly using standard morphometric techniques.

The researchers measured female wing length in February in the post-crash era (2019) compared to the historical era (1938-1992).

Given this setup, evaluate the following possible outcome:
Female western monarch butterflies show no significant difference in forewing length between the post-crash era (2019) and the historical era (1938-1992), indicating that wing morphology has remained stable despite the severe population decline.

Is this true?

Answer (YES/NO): NO